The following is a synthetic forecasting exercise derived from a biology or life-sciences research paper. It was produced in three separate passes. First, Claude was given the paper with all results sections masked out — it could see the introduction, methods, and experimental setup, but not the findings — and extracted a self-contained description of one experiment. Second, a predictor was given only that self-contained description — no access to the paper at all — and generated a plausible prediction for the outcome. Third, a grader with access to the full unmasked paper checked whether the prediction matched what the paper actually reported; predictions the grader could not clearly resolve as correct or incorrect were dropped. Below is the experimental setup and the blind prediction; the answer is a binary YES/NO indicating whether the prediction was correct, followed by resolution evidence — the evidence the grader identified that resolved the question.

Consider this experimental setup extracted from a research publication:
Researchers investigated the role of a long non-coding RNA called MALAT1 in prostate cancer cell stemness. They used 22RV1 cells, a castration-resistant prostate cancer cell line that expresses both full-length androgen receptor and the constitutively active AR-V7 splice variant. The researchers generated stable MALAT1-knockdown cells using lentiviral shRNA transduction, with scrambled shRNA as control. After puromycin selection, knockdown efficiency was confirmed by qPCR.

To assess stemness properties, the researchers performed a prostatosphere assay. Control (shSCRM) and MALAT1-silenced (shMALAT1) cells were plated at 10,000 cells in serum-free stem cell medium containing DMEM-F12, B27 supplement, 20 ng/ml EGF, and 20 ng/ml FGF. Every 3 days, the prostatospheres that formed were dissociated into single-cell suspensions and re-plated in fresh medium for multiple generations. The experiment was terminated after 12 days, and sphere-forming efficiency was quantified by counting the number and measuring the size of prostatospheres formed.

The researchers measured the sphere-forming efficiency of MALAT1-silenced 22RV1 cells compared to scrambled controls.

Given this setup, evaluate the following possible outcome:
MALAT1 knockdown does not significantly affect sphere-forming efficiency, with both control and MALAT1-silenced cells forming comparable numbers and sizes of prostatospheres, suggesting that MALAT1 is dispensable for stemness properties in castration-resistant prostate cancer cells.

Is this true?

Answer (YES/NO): NO